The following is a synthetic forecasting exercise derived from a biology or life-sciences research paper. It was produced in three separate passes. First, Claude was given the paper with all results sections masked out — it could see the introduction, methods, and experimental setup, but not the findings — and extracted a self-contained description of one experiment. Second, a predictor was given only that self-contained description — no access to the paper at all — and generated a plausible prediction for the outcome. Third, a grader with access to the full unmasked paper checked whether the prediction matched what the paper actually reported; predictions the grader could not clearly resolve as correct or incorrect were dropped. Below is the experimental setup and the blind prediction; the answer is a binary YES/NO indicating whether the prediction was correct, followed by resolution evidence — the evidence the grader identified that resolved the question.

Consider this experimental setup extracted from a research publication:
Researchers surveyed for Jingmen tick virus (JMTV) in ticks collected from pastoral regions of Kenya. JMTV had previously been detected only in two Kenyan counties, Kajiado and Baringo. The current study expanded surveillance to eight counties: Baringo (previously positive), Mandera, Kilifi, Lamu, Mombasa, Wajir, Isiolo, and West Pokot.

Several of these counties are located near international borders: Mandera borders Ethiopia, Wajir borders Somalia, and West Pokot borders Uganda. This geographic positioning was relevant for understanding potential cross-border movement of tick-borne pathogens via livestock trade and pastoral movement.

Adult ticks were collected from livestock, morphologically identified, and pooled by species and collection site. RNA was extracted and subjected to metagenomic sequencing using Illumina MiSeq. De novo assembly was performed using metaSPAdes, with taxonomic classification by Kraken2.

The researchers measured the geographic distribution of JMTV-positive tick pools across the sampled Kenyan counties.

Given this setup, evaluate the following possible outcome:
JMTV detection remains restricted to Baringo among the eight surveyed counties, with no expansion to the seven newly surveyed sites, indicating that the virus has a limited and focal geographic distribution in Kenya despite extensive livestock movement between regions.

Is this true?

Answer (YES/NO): NO